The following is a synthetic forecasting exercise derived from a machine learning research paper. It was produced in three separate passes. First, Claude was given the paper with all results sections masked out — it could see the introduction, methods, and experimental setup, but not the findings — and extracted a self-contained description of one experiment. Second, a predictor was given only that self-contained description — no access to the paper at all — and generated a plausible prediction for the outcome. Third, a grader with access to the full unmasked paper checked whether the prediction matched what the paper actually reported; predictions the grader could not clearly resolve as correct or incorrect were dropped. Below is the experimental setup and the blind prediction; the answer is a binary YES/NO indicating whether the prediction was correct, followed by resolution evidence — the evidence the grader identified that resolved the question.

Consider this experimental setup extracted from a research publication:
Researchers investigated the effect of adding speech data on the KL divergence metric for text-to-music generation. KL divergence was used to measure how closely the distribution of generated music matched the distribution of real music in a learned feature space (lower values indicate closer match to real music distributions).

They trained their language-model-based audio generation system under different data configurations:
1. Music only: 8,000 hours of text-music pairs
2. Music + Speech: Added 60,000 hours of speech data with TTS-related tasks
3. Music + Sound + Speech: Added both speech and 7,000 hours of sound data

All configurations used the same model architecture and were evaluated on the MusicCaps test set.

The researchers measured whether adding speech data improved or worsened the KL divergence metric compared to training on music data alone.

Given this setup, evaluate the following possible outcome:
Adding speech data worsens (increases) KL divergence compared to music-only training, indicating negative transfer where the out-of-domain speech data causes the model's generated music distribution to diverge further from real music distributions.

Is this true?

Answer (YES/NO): YES